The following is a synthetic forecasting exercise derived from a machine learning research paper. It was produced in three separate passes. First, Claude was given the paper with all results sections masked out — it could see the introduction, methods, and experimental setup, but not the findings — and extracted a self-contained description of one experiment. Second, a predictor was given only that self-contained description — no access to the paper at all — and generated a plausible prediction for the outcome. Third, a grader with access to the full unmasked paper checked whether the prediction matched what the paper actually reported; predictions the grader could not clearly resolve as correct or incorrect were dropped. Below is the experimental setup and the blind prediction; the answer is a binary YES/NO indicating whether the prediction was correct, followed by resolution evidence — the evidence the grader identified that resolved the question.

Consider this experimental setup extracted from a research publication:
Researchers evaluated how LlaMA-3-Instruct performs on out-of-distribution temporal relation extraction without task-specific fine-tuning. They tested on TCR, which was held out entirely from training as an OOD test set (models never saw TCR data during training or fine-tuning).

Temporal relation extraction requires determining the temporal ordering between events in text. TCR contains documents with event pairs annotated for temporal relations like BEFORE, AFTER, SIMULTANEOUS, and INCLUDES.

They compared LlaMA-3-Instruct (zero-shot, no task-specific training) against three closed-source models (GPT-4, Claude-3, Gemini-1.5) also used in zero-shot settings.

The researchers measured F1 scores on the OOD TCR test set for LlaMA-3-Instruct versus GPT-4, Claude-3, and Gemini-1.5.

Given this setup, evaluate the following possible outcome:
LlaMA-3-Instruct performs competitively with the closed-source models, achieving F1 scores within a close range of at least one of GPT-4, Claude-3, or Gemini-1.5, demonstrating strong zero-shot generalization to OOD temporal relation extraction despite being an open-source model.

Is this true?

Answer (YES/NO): YES